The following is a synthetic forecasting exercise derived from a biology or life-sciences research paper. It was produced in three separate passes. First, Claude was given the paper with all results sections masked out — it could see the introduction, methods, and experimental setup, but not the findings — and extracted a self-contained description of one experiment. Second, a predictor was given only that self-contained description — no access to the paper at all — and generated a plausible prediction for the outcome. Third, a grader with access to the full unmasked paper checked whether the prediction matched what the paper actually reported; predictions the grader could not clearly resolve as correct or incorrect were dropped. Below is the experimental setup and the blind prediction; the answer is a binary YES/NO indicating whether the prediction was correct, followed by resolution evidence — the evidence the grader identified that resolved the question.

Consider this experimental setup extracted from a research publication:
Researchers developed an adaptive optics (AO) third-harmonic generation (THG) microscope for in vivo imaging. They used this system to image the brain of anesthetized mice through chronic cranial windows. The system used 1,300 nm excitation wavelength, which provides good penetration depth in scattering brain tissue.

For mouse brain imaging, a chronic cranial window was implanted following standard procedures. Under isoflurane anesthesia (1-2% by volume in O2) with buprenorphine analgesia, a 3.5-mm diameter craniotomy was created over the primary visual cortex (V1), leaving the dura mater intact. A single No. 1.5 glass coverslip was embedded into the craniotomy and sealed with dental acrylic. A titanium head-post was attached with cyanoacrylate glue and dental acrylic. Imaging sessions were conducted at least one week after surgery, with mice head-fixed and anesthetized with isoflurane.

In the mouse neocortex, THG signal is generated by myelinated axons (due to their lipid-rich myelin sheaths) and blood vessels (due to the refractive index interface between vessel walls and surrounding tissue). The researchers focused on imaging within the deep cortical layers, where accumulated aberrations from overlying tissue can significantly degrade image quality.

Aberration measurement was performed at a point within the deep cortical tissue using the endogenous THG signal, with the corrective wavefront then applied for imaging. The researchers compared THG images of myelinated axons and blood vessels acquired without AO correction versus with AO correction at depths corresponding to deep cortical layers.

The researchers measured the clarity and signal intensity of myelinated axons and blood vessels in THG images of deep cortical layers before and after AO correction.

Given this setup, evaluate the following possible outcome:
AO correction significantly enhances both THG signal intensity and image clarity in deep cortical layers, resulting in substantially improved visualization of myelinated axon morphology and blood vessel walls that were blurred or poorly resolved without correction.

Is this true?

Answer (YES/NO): YES